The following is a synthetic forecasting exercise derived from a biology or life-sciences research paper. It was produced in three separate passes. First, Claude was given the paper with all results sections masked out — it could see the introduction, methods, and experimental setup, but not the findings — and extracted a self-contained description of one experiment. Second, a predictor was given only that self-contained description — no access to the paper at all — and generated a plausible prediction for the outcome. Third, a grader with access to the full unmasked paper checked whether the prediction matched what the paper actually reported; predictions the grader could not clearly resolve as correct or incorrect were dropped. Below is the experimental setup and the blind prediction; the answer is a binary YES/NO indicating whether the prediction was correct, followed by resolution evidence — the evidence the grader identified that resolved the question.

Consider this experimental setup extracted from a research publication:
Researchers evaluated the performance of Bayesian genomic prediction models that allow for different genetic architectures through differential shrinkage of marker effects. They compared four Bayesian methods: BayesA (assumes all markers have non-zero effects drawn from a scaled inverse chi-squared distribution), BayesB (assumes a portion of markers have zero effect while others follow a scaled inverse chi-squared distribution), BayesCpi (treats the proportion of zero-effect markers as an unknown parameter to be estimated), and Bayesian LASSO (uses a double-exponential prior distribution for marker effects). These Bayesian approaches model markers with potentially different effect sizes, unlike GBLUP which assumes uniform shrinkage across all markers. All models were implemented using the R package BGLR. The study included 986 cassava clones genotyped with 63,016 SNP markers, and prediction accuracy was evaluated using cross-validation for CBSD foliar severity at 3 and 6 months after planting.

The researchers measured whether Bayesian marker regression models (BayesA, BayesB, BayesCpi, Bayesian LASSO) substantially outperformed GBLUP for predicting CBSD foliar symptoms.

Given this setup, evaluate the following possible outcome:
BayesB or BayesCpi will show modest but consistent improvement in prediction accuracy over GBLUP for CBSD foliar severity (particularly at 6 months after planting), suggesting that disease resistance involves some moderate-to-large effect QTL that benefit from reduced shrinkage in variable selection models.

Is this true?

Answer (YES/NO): NO